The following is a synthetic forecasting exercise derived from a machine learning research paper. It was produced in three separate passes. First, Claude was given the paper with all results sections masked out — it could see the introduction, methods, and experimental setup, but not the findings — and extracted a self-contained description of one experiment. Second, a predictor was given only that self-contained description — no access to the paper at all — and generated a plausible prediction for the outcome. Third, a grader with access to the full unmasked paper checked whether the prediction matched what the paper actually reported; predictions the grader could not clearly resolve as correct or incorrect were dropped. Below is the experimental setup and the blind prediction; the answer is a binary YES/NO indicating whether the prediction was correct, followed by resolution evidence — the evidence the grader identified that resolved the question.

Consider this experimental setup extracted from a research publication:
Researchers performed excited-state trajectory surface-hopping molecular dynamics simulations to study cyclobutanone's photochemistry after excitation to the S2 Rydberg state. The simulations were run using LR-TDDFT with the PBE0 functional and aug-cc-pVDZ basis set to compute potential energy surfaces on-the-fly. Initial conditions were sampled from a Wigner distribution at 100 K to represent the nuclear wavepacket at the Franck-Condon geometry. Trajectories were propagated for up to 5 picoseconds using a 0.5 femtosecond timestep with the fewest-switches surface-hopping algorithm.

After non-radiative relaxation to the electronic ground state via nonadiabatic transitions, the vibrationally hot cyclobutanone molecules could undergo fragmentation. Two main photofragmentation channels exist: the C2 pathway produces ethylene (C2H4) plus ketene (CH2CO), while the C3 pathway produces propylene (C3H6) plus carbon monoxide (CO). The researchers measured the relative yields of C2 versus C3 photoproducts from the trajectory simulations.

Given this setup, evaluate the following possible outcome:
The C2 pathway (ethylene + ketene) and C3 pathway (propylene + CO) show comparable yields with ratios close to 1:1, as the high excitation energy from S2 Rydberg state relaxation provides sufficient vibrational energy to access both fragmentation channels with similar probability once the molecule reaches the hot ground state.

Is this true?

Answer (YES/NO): NO